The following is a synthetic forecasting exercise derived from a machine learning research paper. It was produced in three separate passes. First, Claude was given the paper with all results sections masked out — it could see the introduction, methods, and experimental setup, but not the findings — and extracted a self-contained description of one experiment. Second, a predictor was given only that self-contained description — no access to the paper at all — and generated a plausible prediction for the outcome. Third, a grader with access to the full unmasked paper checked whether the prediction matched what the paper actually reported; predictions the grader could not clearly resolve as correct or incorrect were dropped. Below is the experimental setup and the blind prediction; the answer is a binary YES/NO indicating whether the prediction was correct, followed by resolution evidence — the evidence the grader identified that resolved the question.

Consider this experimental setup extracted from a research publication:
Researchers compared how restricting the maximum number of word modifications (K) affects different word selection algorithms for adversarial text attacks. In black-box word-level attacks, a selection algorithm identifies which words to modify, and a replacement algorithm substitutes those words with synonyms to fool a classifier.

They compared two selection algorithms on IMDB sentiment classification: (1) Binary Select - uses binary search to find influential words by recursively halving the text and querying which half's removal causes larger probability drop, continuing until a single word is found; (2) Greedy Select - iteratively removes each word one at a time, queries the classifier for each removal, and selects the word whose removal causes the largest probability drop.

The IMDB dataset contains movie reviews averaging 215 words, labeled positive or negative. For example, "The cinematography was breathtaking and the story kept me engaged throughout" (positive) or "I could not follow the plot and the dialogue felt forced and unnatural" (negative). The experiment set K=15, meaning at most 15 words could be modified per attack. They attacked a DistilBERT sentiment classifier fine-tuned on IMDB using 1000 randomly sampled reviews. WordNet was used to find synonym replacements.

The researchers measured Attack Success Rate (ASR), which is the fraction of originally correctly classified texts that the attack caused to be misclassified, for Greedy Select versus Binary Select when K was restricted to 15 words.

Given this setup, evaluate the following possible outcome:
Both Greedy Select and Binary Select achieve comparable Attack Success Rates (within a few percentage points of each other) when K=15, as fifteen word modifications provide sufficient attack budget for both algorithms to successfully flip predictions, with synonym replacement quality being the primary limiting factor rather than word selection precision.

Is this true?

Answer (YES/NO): NO